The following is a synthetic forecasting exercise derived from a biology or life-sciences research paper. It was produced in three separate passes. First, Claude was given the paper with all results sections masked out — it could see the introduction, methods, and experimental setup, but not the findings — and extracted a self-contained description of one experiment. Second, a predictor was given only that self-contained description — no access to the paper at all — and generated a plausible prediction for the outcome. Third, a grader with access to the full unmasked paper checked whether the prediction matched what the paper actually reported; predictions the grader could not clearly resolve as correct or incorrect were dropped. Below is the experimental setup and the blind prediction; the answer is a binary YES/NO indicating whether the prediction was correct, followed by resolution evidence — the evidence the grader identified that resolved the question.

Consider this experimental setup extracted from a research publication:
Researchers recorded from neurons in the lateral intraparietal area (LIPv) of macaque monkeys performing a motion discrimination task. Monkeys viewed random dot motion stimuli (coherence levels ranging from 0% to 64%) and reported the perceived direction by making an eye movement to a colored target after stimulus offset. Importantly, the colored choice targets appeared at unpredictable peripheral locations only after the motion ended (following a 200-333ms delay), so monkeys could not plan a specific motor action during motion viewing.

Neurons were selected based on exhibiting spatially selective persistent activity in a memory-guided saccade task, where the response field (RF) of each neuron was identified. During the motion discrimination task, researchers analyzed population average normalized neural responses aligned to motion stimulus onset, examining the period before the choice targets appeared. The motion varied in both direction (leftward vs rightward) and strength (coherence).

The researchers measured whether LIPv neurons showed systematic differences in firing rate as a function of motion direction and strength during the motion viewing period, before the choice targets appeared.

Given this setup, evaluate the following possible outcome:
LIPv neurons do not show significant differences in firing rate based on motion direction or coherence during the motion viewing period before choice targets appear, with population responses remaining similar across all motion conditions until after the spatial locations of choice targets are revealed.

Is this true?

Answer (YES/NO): NO